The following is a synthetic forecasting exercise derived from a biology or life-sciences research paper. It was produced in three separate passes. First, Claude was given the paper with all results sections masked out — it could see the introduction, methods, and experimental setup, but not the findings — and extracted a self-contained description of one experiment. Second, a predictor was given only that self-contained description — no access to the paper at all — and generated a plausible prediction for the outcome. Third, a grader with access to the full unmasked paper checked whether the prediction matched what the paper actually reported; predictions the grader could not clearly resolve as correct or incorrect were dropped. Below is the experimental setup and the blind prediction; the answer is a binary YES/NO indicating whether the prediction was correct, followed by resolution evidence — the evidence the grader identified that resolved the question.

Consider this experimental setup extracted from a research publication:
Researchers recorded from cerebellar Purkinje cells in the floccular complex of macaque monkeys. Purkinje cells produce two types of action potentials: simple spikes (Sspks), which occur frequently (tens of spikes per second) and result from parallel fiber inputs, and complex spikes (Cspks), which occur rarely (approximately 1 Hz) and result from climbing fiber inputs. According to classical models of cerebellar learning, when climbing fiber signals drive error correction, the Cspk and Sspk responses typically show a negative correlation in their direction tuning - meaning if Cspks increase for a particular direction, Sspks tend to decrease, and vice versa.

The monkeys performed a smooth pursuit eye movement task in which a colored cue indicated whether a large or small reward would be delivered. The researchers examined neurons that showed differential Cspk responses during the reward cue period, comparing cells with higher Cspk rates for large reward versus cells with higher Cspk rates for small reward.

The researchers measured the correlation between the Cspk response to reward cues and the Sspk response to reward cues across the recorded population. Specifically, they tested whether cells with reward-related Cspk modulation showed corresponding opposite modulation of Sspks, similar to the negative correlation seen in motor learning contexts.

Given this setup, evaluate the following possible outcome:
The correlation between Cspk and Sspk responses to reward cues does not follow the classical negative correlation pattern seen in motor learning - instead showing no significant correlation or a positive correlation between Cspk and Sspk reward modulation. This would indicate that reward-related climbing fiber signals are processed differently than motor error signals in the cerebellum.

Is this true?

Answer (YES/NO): YES